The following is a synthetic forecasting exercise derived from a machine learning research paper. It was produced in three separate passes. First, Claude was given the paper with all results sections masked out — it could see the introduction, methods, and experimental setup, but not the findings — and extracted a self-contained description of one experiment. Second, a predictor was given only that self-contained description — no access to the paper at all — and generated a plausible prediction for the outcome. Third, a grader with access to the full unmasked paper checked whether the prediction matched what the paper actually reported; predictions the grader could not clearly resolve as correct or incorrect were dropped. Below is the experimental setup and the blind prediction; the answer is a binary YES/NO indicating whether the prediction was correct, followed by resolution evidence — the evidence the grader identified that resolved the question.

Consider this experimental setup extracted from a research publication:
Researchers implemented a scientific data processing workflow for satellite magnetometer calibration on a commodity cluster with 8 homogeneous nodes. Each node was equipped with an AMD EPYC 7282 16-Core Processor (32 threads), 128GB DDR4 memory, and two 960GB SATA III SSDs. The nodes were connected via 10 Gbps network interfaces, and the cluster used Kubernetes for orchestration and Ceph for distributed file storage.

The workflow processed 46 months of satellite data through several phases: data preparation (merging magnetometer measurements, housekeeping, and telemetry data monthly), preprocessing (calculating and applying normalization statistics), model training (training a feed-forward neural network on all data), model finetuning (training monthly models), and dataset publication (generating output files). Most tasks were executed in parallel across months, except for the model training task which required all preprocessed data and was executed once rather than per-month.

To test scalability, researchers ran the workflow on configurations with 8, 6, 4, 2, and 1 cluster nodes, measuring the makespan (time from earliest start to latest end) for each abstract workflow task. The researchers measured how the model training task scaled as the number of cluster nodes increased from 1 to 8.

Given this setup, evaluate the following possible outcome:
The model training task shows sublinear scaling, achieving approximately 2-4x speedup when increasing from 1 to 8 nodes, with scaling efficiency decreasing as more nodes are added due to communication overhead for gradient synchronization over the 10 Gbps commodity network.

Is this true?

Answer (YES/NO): NO